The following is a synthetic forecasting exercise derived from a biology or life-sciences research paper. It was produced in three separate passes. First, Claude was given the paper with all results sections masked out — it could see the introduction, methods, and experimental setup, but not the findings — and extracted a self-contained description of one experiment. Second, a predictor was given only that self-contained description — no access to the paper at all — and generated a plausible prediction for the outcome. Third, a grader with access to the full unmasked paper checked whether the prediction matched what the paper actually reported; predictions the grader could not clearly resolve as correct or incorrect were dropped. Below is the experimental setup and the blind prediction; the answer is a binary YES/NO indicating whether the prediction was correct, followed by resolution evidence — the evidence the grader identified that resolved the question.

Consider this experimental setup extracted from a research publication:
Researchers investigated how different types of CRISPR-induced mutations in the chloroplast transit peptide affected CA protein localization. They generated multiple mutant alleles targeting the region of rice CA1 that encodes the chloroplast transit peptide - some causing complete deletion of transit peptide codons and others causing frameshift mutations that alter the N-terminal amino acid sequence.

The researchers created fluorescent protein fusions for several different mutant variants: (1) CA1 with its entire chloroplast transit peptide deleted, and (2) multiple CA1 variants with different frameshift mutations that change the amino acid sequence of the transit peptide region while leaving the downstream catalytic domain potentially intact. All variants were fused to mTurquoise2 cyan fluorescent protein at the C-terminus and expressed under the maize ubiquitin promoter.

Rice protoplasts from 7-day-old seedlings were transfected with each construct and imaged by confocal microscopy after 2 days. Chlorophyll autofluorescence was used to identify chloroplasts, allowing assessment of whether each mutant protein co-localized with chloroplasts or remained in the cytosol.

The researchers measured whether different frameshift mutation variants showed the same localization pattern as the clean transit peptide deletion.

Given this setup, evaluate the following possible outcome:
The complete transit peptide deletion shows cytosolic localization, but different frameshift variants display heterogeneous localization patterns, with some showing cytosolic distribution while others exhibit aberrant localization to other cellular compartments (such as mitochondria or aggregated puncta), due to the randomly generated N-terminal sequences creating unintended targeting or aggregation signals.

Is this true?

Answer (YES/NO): NO